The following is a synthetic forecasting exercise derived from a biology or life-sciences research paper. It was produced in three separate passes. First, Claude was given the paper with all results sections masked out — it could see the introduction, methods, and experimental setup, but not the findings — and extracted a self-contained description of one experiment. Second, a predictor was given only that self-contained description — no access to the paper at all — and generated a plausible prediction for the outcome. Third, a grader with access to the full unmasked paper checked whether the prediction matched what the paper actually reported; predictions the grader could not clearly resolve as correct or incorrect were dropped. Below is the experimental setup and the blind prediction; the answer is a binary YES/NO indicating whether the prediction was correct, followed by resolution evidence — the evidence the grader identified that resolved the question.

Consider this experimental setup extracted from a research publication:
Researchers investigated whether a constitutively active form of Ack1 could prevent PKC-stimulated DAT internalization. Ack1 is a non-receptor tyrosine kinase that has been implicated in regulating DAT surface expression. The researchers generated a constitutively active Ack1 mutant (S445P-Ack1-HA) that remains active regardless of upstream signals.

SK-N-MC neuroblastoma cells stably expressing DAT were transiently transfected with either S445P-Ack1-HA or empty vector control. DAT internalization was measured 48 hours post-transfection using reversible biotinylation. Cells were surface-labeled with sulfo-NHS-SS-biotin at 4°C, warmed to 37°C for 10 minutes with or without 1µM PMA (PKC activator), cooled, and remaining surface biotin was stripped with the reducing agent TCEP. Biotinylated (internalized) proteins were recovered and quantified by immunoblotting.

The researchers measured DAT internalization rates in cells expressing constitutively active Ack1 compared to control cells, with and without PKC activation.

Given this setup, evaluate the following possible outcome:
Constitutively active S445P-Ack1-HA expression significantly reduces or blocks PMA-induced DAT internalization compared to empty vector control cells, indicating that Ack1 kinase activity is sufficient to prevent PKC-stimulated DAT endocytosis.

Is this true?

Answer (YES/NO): YES